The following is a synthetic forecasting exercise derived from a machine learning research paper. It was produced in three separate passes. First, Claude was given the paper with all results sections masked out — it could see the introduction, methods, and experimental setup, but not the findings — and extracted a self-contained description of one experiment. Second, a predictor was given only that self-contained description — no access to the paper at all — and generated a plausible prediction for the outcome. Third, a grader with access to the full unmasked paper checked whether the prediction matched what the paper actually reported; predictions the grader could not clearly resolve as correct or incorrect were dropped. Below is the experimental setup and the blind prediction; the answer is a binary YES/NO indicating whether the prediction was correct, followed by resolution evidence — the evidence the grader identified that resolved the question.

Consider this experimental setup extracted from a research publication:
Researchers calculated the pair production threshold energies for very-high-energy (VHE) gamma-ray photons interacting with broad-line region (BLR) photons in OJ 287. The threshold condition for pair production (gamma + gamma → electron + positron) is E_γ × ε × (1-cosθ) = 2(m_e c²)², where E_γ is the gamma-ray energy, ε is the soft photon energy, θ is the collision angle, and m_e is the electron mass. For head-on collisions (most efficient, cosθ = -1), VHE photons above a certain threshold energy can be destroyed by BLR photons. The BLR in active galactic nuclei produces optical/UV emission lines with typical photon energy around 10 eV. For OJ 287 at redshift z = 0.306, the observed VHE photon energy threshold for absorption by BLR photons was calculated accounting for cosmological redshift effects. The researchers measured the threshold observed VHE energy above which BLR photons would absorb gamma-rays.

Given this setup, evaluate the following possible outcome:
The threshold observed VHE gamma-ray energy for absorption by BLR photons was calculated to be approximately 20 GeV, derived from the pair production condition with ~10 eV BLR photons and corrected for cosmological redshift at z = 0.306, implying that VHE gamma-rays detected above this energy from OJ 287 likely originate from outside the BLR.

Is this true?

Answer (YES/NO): YES